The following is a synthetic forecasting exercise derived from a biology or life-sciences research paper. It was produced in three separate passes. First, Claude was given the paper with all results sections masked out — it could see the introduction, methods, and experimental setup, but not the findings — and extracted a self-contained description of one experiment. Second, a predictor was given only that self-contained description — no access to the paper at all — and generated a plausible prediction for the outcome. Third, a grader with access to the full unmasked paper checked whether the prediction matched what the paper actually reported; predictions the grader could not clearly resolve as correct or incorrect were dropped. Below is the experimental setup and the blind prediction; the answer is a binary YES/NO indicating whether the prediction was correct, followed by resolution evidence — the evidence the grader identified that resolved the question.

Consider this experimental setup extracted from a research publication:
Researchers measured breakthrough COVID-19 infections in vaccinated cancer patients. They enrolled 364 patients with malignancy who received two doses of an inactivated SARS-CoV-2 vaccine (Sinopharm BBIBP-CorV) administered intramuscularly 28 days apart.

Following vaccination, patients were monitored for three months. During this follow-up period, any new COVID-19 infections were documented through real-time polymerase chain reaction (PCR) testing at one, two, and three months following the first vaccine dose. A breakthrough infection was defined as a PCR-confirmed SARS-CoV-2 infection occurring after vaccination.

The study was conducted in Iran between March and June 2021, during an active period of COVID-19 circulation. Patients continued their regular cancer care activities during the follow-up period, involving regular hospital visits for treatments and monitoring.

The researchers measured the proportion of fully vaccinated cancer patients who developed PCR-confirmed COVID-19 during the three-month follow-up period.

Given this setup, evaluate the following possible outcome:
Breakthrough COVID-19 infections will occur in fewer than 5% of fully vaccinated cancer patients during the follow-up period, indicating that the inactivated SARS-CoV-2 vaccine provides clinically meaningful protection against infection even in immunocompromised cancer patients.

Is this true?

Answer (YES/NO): YES